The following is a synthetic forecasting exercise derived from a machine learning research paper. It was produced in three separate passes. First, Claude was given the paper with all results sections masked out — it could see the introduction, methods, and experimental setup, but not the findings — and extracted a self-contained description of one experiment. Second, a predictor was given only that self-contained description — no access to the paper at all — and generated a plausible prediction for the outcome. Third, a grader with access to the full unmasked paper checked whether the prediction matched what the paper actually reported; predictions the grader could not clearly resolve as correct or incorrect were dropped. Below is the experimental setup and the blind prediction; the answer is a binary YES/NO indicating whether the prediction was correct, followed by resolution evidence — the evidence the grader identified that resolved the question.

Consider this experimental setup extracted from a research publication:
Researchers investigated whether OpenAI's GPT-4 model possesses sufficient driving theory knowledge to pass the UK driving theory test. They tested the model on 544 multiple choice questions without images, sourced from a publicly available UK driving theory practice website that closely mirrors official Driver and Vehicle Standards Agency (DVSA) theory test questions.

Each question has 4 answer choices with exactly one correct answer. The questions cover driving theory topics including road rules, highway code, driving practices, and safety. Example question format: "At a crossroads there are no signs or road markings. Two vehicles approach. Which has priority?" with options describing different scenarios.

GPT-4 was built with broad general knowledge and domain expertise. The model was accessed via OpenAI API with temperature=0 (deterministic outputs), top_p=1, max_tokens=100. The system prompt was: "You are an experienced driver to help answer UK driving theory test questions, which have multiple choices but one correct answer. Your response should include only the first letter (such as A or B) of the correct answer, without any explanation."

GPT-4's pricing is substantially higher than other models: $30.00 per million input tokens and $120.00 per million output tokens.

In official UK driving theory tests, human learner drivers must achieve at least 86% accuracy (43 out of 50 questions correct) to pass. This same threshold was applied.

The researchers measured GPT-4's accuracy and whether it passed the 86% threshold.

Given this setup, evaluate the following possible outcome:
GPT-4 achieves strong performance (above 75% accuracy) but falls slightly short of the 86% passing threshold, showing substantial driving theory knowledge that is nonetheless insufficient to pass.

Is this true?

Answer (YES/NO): NO